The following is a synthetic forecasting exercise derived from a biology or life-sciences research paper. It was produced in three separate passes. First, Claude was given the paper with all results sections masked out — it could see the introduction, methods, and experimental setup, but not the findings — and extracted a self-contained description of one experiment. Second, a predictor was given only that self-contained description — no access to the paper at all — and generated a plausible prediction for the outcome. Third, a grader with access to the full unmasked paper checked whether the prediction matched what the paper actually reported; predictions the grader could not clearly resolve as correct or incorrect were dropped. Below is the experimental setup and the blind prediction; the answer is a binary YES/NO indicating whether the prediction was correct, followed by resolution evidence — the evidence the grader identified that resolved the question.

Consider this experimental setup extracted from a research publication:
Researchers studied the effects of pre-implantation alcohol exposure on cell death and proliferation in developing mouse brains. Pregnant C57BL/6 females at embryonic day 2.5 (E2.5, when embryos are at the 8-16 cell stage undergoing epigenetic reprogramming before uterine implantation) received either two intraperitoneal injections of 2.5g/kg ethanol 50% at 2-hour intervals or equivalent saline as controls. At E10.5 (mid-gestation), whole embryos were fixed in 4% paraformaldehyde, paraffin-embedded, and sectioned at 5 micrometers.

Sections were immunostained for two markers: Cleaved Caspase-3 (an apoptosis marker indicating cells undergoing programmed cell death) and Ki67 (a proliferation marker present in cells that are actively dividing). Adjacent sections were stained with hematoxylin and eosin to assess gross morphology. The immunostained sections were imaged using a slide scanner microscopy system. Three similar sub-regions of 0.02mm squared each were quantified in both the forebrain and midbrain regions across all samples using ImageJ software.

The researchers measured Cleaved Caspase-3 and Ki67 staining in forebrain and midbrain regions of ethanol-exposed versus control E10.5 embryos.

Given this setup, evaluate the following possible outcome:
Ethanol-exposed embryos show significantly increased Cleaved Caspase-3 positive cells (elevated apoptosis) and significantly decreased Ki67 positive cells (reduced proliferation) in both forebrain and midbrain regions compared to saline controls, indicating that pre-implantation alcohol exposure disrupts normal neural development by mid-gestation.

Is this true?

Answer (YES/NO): NO